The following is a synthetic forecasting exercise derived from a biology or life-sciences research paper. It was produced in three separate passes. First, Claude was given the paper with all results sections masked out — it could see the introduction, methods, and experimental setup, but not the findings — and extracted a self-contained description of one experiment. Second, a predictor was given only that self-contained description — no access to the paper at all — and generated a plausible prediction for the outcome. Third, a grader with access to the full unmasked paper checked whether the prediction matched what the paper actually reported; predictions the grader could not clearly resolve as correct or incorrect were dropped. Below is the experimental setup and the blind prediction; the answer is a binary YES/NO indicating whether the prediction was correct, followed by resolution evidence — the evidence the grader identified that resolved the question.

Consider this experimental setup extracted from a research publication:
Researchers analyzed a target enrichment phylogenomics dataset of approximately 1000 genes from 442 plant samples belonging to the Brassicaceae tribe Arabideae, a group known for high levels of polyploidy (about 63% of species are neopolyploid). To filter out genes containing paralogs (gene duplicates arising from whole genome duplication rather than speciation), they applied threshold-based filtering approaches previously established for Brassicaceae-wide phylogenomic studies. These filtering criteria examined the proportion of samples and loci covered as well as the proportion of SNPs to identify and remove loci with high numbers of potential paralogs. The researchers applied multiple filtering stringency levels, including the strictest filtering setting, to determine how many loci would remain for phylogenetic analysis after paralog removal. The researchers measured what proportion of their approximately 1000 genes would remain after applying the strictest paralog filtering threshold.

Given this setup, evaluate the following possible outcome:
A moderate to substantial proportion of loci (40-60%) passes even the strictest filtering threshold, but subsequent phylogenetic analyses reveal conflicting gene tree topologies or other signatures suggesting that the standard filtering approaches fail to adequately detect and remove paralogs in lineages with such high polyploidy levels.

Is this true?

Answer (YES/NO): NO